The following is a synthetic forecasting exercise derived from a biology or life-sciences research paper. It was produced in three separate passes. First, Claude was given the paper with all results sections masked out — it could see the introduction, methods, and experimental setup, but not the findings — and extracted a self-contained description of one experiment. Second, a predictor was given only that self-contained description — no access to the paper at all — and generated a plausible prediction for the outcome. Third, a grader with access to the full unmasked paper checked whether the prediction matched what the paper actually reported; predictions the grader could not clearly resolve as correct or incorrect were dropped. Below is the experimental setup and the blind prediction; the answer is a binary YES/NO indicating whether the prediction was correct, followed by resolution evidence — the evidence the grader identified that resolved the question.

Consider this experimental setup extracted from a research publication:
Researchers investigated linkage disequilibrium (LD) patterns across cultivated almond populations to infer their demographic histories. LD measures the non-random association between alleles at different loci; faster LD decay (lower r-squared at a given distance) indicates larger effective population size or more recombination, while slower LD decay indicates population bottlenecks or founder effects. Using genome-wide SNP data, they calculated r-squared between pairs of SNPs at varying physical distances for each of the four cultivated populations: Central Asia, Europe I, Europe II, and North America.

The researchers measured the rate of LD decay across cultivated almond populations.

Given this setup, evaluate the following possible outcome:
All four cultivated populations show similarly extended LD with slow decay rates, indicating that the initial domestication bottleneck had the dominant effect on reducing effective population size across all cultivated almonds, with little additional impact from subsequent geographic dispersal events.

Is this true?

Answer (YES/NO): NO